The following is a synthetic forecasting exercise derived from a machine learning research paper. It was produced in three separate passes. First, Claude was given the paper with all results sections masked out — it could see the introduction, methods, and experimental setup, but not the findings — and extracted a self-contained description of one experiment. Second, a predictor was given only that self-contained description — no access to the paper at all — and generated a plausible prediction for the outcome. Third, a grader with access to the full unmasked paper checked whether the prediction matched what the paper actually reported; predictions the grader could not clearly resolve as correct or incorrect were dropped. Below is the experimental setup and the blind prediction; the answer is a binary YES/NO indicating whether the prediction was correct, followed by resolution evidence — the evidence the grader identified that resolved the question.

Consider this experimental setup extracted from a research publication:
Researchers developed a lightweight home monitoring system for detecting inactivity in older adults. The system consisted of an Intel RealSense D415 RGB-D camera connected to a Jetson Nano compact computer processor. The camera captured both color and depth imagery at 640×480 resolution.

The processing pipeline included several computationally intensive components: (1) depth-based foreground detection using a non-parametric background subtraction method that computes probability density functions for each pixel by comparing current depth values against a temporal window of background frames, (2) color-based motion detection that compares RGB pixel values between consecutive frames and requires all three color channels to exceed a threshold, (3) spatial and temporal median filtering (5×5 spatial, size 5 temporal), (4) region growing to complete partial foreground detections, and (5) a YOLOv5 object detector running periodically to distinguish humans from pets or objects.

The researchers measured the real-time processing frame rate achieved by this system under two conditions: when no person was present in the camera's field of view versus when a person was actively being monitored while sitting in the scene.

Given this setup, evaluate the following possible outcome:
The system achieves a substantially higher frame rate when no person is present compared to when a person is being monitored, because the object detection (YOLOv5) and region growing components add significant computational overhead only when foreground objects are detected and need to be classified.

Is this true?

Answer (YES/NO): YES